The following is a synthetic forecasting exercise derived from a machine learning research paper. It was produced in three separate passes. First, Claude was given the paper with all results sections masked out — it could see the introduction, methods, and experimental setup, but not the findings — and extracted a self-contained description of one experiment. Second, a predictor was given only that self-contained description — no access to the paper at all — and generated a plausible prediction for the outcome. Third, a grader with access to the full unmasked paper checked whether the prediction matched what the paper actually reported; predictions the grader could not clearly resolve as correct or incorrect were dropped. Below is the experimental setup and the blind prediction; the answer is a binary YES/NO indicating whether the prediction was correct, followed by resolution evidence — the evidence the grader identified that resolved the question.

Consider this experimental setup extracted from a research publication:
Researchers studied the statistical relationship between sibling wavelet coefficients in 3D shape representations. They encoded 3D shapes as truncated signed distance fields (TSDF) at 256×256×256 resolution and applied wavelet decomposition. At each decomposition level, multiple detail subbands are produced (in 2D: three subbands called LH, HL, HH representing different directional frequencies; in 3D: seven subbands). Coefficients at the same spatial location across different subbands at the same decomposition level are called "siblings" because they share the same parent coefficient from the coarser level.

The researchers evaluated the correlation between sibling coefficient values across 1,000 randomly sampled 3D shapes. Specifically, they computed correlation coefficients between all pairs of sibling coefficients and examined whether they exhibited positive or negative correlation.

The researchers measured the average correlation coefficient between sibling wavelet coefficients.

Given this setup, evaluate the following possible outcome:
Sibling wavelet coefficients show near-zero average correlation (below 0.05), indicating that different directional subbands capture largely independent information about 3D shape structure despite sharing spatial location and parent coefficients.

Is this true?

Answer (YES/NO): NO